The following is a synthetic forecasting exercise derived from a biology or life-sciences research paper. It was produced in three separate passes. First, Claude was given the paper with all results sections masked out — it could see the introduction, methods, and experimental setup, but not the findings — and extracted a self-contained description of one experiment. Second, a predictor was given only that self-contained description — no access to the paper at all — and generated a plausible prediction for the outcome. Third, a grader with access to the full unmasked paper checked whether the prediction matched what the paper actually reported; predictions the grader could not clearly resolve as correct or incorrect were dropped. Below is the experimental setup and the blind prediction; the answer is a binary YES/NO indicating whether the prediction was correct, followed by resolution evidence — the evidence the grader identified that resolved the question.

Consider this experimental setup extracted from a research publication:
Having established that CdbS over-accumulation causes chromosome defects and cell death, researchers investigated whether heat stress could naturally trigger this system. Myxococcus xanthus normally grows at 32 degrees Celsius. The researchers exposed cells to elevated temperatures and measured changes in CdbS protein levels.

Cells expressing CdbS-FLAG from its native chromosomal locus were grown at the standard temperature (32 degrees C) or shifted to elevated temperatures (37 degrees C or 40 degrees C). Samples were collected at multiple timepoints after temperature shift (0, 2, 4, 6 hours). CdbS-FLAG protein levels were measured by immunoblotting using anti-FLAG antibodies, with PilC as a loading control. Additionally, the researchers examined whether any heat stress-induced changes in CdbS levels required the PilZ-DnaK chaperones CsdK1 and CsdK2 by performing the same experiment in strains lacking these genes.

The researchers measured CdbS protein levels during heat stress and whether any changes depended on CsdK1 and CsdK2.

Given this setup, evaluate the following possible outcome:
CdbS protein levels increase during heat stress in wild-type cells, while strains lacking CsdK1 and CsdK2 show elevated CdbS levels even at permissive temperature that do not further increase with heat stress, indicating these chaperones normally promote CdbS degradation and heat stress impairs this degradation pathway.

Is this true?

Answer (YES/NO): NO